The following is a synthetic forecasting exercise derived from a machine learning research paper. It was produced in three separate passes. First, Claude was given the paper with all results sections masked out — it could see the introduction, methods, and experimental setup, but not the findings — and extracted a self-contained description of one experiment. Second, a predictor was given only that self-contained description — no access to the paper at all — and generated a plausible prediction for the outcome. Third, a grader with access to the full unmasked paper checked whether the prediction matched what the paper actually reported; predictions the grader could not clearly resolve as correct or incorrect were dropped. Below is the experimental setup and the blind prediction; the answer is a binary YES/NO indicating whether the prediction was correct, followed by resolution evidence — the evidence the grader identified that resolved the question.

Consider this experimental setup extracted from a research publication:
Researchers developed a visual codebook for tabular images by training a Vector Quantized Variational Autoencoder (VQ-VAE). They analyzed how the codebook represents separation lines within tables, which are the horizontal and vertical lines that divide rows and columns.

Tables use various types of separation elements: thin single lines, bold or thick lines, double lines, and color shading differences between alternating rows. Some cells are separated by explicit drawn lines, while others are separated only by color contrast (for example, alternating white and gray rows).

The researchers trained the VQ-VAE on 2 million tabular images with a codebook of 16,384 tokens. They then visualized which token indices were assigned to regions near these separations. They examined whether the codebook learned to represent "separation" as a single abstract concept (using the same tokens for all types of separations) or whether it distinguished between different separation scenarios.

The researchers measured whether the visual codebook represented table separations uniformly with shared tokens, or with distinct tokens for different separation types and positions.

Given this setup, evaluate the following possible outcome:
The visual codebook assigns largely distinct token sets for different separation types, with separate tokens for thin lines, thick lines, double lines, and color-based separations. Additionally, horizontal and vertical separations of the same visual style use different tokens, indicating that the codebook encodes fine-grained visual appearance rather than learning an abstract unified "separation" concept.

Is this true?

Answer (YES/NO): NO